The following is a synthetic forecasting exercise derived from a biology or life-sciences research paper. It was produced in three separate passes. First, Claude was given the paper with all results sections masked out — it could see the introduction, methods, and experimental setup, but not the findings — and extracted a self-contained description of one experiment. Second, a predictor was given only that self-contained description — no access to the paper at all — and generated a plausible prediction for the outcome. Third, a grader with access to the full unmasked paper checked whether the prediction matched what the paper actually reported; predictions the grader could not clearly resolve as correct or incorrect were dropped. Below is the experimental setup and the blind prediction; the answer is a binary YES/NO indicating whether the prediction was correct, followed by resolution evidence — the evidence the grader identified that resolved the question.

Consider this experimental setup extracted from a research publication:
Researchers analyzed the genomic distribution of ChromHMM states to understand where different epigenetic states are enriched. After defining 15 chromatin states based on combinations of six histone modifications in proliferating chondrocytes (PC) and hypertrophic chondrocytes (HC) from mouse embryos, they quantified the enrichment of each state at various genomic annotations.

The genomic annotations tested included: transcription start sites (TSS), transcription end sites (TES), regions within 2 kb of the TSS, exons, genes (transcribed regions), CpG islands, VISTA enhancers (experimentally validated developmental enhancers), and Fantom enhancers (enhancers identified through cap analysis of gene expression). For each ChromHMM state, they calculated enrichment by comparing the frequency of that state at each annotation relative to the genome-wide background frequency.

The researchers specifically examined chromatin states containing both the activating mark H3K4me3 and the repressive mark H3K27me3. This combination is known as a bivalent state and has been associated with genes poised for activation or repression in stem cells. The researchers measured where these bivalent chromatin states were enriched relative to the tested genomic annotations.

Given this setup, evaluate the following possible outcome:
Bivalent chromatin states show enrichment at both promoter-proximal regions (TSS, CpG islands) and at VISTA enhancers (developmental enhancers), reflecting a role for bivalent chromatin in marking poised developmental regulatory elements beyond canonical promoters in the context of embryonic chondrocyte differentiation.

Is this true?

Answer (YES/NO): NO